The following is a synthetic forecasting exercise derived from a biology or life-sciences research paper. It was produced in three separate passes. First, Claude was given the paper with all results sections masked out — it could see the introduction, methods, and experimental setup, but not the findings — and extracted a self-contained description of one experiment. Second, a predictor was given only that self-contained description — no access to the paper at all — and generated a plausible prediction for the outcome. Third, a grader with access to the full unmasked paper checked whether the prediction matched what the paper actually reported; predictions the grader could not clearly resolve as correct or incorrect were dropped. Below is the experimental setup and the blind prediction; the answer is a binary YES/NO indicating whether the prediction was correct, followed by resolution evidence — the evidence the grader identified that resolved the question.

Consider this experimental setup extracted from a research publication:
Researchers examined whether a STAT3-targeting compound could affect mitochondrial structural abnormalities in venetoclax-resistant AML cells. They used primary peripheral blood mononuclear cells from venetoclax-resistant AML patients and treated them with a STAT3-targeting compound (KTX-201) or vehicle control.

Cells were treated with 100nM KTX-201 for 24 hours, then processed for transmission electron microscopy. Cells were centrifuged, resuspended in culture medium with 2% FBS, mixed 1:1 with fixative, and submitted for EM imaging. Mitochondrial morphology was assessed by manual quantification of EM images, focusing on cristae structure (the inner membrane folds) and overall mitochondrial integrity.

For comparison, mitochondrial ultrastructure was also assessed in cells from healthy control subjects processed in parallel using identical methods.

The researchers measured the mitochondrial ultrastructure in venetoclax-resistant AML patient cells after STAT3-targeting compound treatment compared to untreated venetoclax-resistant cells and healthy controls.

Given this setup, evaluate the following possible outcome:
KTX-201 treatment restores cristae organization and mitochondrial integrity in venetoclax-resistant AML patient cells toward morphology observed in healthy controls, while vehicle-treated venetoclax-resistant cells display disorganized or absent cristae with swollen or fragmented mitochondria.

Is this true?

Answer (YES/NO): NO